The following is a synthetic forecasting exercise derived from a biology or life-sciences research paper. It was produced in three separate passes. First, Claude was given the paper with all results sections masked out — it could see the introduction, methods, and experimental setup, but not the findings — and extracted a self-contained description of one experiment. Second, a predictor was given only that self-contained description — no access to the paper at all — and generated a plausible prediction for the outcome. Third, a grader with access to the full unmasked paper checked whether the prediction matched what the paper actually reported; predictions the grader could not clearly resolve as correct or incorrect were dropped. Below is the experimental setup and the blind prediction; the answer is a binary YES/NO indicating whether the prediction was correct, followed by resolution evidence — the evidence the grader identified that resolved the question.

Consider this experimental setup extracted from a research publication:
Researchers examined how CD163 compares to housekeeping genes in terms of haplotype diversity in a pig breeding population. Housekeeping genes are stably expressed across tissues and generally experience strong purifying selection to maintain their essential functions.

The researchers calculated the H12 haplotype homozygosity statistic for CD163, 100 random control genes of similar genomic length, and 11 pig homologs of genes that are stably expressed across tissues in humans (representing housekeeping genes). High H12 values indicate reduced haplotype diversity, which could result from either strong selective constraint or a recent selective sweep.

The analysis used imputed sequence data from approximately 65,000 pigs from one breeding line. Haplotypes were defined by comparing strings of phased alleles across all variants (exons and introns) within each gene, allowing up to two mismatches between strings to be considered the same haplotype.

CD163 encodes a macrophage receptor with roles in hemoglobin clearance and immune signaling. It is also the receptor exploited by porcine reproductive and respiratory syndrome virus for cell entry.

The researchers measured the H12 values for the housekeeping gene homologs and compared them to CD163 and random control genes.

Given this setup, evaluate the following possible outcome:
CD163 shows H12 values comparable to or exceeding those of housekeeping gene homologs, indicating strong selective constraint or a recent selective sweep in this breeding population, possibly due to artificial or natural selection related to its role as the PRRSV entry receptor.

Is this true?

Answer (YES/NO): NO